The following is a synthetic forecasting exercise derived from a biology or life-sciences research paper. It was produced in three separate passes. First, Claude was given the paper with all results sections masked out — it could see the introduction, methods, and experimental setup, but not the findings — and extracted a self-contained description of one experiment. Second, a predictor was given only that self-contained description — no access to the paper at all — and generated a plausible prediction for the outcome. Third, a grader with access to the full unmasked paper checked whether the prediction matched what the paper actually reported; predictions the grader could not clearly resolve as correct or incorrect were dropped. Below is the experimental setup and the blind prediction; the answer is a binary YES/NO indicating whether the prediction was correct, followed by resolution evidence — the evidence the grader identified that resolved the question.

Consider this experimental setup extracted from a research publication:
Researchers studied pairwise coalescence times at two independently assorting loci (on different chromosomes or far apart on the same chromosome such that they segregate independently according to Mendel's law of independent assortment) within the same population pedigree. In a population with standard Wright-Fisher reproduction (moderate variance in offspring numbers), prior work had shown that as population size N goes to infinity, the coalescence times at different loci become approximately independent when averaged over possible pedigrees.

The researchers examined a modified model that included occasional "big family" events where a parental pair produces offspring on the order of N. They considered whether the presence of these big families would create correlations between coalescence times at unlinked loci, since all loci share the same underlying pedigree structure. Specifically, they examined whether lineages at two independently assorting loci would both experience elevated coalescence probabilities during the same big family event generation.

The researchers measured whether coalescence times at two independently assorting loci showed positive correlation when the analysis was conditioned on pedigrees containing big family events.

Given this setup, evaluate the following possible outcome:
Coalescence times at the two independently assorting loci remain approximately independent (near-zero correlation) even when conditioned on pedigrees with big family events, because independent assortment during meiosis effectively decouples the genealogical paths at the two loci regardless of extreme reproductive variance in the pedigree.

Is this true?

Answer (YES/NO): YES